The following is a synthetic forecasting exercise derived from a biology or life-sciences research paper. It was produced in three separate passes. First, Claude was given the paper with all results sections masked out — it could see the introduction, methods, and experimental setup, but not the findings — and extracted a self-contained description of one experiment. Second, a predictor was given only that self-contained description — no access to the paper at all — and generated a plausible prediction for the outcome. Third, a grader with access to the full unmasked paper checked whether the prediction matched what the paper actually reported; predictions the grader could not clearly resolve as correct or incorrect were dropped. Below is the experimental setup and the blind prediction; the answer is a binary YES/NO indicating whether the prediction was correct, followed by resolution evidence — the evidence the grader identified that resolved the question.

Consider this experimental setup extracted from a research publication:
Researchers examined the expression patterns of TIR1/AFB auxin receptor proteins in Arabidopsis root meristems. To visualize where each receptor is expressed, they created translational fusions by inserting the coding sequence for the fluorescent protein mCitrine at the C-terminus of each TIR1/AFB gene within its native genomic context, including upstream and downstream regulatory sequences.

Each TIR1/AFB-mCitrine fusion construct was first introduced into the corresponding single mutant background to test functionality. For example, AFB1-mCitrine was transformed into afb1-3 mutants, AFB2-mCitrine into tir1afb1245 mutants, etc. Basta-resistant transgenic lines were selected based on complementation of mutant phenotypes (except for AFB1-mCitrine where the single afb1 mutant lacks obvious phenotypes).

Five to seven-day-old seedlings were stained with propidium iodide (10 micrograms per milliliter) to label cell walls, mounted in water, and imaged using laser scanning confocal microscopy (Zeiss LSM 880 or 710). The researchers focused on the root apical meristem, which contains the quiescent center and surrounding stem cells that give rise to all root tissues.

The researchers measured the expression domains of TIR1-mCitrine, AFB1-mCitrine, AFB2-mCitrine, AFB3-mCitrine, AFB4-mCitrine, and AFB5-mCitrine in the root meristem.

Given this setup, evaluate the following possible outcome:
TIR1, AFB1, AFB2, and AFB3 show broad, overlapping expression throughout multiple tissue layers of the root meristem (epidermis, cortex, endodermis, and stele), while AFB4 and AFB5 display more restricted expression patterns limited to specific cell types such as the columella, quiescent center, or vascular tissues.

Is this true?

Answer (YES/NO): NO